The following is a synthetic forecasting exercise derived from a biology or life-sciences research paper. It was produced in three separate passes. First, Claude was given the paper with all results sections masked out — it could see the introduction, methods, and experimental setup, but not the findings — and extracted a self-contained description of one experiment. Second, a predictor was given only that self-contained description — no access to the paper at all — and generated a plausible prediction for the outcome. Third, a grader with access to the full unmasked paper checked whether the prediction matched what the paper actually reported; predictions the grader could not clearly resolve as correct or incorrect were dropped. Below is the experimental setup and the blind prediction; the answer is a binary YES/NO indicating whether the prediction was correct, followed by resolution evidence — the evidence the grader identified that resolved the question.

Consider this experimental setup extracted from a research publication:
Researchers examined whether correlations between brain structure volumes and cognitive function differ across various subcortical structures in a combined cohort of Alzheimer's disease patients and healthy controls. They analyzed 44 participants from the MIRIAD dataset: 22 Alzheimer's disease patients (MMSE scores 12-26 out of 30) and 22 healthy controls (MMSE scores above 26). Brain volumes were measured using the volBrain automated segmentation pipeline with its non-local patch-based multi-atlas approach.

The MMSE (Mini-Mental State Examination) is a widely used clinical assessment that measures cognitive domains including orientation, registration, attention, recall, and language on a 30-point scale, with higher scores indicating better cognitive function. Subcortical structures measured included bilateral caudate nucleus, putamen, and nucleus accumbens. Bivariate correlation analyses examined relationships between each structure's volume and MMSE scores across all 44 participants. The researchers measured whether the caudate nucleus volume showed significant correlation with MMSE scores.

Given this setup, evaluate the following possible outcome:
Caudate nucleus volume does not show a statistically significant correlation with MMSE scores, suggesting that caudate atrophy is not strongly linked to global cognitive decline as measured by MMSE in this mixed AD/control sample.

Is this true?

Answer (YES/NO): YES